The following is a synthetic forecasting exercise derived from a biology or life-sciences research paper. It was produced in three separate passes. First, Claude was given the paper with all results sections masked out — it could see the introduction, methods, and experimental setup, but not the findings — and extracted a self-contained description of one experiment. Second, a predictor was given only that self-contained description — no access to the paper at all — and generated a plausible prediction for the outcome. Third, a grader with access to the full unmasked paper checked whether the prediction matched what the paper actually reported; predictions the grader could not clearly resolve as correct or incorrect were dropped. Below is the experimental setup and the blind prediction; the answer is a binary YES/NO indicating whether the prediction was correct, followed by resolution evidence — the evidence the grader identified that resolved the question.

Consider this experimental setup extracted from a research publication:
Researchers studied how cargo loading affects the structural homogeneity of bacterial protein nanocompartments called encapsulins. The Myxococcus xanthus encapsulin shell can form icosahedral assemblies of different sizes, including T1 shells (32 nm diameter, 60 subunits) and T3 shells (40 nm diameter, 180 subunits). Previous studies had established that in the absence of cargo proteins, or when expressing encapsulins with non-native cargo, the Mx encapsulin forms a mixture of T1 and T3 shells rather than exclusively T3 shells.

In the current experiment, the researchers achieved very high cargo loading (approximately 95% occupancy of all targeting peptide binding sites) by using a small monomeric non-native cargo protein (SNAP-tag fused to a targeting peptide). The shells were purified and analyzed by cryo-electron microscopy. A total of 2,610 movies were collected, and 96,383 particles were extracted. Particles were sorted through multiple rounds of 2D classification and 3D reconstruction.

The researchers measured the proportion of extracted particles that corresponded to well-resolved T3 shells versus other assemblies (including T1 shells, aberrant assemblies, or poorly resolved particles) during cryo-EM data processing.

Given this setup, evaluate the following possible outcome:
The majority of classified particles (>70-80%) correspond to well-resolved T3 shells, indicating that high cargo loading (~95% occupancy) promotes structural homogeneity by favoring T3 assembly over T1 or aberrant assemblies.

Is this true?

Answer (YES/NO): NO